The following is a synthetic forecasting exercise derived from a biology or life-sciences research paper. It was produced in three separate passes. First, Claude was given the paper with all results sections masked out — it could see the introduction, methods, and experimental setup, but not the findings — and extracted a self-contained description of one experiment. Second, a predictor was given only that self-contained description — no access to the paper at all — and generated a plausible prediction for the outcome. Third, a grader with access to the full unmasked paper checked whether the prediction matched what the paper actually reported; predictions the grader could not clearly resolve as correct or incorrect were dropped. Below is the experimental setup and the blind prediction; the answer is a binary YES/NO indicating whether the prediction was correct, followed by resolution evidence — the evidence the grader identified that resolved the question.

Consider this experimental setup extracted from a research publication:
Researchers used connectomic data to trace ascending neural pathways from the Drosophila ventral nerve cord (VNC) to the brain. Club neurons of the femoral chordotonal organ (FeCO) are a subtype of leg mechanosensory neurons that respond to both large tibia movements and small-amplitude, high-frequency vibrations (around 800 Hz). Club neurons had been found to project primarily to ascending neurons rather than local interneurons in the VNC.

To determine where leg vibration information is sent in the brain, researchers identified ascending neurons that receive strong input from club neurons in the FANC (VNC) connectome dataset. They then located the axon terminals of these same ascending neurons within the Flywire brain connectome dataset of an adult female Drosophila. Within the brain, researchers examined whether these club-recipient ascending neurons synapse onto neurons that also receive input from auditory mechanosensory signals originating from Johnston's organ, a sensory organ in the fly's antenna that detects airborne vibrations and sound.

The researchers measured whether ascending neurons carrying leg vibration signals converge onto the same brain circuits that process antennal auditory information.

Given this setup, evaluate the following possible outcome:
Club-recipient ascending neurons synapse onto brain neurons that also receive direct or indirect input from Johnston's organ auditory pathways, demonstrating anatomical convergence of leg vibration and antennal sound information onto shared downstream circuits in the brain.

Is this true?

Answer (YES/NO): YES